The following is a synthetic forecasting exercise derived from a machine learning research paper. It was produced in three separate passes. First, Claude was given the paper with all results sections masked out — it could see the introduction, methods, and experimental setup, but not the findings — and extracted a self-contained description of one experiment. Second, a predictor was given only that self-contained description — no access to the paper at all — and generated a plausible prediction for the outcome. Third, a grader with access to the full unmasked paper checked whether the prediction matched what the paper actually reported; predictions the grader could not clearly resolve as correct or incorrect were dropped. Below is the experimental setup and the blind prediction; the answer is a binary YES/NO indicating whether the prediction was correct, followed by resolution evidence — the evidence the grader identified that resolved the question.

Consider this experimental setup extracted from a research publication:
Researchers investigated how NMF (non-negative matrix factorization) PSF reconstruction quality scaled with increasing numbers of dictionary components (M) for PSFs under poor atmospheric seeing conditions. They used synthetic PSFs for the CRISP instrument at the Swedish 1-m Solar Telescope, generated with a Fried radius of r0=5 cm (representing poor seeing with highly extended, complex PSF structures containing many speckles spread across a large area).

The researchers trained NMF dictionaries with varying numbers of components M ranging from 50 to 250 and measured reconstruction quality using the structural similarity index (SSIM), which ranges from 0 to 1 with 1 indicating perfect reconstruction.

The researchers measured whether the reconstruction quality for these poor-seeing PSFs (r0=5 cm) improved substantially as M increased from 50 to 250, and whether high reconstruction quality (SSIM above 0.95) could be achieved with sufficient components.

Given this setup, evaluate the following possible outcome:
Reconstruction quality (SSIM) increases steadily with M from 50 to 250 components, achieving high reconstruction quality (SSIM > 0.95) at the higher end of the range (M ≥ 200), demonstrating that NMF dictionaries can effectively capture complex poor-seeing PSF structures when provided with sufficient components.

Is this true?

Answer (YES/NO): NO